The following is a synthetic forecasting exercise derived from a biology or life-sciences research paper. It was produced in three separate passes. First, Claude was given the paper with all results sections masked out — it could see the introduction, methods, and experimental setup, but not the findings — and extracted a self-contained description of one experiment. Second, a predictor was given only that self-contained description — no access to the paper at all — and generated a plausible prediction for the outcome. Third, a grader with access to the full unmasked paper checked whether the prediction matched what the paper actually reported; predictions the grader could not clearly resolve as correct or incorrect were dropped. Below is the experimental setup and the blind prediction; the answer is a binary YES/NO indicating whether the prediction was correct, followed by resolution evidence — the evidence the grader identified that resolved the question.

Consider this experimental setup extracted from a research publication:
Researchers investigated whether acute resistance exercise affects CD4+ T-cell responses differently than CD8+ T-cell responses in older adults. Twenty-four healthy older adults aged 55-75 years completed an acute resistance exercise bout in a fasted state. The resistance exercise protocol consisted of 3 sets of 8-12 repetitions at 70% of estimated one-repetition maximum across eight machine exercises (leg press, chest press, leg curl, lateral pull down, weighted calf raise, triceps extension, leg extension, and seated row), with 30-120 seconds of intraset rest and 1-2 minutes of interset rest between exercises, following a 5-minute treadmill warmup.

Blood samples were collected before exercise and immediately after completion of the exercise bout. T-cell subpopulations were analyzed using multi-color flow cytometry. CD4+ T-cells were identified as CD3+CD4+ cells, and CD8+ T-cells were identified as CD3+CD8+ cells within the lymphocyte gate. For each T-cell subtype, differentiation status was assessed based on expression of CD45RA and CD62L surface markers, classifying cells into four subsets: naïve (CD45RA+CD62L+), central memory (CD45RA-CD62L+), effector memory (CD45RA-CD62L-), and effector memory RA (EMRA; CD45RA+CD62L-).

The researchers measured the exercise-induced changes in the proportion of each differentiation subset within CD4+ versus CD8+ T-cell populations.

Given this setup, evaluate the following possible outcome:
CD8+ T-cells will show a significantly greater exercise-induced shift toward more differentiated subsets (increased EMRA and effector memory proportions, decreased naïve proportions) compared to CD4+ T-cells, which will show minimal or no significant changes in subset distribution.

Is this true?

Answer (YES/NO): NO